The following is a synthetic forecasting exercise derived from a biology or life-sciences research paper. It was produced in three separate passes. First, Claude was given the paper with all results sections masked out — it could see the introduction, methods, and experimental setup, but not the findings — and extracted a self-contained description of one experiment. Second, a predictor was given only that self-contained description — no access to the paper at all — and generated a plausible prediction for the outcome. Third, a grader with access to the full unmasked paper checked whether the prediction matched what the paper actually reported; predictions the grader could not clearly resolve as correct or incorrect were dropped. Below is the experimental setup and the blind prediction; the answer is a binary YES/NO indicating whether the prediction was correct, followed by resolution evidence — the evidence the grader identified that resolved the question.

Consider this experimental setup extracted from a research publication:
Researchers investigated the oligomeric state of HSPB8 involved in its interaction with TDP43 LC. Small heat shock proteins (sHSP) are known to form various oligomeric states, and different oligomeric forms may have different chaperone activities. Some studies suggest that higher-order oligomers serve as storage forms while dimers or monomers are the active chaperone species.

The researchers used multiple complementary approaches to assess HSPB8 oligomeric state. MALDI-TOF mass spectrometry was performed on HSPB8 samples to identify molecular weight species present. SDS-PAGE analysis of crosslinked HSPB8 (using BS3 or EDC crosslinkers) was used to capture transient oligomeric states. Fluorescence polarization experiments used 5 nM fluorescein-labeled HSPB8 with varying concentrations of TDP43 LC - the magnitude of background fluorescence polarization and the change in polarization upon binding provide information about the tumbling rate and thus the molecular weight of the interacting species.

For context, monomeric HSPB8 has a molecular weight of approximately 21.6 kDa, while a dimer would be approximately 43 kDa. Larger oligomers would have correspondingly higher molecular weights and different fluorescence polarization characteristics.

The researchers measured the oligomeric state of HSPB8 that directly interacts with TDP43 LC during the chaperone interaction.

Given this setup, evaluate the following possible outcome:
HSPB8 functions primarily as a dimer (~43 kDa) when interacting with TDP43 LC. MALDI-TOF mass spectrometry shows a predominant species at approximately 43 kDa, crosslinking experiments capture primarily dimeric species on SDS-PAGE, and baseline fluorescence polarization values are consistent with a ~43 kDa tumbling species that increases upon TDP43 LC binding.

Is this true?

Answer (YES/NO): NO